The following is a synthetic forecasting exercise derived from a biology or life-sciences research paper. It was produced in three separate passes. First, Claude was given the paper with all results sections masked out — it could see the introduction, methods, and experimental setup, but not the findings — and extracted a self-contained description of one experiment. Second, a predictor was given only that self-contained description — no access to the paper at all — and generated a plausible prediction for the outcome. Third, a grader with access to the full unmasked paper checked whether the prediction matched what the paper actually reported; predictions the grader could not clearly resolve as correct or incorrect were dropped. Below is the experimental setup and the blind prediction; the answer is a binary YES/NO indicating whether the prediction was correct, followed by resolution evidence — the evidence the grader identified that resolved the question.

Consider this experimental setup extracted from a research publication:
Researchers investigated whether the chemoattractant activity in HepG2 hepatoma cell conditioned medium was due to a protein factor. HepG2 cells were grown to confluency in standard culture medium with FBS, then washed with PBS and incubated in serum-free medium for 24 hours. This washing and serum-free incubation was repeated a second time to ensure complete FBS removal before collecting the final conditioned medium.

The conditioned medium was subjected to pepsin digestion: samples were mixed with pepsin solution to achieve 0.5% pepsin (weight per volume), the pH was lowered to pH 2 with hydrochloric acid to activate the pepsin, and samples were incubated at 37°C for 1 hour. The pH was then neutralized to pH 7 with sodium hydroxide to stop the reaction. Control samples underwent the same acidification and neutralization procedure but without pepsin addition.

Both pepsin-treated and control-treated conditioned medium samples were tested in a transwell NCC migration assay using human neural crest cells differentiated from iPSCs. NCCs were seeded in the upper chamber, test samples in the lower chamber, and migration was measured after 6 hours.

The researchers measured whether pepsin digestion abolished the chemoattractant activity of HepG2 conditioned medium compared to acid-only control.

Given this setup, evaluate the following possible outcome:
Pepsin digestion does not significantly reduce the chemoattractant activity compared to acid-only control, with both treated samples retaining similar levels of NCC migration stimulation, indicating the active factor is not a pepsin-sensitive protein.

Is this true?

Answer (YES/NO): NO